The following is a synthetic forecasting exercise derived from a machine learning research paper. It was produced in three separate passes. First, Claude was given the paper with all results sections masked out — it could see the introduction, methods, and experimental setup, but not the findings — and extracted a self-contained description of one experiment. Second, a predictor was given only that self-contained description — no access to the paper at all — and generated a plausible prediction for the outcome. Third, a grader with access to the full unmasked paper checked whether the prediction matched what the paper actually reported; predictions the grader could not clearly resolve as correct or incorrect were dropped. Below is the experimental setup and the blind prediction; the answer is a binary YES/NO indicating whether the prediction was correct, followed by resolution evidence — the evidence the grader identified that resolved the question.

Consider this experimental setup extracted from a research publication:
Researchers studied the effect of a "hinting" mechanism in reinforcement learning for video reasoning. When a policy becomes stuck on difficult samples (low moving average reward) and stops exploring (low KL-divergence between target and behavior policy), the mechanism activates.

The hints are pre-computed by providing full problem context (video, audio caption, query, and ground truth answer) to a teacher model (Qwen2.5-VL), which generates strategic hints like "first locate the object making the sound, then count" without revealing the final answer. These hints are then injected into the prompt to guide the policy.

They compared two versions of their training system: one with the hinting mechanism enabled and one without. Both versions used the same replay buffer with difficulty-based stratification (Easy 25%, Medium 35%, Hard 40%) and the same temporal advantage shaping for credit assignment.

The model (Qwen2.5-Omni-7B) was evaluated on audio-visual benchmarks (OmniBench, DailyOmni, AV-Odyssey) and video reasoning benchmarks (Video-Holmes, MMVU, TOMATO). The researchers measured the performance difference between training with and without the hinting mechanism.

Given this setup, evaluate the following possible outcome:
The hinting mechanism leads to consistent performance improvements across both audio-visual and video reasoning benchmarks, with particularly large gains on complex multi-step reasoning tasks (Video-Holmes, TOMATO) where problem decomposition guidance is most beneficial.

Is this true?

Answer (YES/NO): NO